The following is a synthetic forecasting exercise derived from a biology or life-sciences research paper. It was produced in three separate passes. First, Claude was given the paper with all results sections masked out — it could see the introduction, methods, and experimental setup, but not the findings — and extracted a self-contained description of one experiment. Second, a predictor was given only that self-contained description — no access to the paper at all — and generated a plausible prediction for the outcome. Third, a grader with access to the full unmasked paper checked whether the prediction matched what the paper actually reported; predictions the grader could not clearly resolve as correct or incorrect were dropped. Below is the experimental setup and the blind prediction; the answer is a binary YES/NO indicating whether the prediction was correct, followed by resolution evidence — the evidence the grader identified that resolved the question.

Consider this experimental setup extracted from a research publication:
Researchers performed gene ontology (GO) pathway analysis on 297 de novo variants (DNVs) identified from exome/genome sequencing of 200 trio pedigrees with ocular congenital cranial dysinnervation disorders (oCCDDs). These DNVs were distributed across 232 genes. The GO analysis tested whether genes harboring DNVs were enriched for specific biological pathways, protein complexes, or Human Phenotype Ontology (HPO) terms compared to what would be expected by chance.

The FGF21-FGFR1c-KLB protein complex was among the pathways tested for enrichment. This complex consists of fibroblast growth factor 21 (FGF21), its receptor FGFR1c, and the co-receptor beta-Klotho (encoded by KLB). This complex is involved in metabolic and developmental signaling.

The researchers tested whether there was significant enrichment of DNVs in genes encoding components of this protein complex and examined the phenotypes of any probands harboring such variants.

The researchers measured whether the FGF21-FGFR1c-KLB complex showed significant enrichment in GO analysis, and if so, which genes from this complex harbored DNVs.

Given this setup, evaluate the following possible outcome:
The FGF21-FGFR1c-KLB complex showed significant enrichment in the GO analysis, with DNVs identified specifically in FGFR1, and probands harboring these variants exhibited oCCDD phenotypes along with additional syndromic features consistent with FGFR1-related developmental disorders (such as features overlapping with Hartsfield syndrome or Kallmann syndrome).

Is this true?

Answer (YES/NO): NO